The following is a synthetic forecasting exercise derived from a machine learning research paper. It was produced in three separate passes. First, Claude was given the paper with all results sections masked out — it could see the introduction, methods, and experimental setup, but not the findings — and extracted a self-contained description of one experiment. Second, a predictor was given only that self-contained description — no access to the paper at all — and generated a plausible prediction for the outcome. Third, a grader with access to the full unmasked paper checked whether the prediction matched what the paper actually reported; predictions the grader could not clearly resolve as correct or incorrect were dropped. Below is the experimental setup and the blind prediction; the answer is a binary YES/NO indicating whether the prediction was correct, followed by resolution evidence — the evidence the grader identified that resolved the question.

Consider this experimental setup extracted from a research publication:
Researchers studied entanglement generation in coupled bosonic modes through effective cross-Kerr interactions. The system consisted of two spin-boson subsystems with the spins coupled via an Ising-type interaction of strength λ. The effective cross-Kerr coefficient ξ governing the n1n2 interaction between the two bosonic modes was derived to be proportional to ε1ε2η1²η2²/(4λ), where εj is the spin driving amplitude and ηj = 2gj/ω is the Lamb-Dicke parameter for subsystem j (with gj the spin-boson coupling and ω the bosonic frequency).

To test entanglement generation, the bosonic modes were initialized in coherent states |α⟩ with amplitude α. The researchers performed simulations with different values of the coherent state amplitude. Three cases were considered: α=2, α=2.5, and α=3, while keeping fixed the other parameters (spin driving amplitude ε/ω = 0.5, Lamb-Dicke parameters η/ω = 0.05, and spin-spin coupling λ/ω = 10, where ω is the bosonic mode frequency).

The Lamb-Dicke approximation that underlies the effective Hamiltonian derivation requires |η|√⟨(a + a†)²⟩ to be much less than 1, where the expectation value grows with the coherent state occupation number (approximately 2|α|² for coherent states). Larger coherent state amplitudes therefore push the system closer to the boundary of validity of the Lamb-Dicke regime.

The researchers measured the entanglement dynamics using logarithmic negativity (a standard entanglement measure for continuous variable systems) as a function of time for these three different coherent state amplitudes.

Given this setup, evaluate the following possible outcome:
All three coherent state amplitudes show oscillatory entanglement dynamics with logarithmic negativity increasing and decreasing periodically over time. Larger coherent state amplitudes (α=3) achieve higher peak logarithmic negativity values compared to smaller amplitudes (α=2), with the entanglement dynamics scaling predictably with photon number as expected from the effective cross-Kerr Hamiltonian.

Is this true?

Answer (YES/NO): NO